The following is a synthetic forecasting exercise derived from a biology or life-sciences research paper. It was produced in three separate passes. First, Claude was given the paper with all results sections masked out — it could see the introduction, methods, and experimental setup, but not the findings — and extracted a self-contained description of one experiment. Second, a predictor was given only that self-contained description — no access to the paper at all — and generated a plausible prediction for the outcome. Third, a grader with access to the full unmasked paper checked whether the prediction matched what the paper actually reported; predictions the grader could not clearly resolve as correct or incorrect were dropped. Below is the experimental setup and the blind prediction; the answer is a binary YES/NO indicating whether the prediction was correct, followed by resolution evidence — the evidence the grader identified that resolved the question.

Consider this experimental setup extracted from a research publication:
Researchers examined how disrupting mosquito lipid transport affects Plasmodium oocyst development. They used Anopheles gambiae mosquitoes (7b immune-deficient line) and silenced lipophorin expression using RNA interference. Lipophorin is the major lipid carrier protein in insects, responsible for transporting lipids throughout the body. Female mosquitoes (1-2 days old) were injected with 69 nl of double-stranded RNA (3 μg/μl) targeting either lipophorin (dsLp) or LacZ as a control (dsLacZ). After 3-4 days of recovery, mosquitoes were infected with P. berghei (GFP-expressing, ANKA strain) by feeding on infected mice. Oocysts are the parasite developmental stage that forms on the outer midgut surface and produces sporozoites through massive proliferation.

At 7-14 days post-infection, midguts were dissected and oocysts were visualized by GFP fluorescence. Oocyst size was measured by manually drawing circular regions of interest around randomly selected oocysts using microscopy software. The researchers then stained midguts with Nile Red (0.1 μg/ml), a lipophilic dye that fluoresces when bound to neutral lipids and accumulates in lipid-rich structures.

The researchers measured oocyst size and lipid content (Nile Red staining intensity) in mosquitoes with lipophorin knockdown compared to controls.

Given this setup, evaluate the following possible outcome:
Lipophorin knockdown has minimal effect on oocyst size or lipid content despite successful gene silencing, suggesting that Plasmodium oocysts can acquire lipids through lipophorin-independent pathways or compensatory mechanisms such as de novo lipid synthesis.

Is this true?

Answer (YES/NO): NO